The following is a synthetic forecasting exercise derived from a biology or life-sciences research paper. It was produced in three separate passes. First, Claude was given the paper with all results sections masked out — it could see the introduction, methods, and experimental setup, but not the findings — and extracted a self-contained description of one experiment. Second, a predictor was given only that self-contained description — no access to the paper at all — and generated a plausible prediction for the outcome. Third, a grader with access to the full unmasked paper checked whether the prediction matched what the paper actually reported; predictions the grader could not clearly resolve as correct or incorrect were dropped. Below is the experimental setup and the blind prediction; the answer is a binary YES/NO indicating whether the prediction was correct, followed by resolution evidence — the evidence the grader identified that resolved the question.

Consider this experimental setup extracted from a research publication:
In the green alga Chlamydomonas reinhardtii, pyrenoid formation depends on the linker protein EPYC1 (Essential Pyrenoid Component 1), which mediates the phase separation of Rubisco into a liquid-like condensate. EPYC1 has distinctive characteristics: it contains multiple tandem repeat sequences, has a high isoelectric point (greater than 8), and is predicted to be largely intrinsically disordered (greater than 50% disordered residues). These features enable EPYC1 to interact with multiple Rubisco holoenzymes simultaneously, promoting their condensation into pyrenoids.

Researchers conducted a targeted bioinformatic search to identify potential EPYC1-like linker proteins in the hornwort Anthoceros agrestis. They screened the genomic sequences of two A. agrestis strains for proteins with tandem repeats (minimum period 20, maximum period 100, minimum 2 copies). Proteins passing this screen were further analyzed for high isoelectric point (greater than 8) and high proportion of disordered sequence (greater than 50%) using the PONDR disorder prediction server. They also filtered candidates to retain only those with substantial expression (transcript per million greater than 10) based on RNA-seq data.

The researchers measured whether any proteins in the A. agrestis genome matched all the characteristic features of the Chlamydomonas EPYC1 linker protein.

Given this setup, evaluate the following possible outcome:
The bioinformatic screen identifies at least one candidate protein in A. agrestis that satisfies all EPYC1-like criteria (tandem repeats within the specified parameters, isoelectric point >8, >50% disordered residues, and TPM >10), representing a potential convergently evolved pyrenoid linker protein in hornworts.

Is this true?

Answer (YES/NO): NO